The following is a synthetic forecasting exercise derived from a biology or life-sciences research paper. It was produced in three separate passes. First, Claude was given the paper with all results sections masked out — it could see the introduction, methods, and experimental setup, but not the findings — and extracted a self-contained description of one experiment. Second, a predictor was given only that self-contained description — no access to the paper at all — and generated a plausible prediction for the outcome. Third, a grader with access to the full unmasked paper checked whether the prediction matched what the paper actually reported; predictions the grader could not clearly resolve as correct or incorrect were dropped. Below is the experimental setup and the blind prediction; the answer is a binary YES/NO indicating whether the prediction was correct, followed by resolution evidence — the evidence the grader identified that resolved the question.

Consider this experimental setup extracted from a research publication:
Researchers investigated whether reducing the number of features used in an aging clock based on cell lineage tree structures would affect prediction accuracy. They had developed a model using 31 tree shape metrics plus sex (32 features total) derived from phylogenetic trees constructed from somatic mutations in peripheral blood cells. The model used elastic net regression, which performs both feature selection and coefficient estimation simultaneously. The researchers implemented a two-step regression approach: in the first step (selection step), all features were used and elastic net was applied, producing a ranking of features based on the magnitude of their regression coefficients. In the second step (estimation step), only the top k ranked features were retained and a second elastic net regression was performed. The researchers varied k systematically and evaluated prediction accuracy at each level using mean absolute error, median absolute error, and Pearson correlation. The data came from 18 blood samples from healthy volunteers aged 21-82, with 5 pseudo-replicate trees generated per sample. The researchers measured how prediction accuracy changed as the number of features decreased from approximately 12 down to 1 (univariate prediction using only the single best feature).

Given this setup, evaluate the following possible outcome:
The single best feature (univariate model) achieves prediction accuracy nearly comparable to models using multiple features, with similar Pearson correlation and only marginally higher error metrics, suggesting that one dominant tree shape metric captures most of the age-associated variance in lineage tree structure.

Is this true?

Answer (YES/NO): NO